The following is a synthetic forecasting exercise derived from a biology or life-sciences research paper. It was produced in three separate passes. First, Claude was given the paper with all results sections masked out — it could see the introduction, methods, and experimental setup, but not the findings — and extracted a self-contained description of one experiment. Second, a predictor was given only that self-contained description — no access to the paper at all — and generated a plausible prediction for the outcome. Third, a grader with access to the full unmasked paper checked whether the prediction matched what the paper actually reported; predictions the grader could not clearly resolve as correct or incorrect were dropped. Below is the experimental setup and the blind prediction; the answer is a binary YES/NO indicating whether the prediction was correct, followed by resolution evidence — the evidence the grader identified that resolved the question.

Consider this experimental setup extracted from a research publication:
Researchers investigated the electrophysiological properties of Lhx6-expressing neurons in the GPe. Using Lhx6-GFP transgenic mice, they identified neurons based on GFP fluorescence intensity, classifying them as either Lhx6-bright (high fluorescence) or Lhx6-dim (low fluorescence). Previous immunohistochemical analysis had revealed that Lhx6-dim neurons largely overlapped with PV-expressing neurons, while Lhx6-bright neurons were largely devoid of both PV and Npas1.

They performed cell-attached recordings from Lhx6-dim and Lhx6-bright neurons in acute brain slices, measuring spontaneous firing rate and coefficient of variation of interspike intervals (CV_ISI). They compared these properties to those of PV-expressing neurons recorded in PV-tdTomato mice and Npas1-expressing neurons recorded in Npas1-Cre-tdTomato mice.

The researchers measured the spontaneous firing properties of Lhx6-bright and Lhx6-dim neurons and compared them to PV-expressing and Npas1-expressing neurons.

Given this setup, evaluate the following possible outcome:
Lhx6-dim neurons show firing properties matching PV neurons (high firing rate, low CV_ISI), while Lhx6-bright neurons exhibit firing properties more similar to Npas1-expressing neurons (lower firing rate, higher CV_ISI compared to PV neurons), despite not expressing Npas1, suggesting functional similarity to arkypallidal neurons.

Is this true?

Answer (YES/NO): NO